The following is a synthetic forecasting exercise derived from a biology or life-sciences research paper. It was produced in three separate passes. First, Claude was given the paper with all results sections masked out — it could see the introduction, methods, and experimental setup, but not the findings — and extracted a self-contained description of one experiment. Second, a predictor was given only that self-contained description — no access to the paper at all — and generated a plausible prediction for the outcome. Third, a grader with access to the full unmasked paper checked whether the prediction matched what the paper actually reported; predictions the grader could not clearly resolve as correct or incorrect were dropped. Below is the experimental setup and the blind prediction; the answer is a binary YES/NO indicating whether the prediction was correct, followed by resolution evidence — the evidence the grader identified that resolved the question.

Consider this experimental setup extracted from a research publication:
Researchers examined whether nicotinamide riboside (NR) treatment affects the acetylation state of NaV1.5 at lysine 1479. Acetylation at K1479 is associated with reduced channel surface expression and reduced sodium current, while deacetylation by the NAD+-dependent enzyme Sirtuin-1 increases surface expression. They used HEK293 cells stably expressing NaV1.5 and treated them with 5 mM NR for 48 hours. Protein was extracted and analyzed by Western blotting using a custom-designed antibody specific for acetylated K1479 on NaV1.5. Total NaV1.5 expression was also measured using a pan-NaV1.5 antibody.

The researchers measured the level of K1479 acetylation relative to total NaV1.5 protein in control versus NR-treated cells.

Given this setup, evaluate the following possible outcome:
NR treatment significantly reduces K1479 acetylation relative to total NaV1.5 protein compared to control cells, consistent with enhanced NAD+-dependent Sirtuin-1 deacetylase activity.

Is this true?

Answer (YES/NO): YES